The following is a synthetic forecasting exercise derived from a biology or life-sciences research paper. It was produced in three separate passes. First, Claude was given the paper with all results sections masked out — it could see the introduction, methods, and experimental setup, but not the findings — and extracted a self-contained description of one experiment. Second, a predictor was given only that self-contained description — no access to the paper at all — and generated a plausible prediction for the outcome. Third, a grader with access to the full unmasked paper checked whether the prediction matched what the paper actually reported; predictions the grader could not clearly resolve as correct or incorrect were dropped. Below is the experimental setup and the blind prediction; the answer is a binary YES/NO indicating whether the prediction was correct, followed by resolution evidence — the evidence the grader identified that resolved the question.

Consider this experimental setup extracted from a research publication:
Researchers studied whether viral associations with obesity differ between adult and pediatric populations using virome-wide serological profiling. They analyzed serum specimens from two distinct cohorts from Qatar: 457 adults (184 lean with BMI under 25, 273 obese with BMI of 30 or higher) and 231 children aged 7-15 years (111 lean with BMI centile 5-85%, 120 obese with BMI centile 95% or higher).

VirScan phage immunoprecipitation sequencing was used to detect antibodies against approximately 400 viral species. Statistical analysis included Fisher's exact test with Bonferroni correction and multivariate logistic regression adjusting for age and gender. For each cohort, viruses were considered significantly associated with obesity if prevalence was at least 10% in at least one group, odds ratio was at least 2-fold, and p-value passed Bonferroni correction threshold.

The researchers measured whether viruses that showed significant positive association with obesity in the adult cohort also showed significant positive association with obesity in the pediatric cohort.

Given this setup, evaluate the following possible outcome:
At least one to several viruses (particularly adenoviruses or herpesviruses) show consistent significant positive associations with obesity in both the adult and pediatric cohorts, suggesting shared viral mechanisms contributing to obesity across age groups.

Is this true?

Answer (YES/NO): NO